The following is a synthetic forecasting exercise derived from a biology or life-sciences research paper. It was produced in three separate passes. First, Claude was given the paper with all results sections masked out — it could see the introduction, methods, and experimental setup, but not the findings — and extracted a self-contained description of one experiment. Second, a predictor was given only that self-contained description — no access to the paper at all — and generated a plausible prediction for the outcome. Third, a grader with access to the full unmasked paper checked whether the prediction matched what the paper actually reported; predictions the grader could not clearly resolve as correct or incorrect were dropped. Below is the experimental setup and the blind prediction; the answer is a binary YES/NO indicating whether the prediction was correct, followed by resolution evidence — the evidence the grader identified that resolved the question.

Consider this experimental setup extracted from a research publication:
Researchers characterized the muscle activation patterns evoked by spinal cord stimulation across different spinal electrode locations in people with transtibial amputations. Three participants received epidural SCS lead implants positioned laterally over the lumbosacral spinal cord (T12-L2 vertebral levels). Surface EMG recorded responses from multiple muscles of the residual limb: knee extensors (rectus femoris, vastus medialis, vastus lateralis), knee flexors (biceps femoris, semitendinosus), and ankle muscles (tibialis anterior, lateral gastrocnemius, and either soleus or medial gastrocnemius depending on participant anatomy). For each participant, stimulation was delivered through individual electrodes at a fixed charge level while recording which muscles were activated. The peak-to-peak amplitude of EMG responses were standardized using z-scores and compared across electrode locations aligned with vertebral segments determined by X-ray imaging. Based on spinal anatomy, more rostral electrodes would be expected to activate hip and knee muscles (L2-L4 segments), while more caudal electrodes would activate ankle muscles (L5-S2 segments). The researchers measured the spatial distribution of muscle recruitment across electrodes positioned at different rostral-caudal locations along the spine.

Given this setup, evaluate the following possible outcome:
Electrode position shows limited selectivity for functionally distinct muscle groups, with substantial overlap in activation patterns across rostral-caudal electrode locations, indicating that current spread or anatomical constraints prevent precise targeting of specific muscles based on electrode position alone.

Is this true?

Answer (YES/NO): YES